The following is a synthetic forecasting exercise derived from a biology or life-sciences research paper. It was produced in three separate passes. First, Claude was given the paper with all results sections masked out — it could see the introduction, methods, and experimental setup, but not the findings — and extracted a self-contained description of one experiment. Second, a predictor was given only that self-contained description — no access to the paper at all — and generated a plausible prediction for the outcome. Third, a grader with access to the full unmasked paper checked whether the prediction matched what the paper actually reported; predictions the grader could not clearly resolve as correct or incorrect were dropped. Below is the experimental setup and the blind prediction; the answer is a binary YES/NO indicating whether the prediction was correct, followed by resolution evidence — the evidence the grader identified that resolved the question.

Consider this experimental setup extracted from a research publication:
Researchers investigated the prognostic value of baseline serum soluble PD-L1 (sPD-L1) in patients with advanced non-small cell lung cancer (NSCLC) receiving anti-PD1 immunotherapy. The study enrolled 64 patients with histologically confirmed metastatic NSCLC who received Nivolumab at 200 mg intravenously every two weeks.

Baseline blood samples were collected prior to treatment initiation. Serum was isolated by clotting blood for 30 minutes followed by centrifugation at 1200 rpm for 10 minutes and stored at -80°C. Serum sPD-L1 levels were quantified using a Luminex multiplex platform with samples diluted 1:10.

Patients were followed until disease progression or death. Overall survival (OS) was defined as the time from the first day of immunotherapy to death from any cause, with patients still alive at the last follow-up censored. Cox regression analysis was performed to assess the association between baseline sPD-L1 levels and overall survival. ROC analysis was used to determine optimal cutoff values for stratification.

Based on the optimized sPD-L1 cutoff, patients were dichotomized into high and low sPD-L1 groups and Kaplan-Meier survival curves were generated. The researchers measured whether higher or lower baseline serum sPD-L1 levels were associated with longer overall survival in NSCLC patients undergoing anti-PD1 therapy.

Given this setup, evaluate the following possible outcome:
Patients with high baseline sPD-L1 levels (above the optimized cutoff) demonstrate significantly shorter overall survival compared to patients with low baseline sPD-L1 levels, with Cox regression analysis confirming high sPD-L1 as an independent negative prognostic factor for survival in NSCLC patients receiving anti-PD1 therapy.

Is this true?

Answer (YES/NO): NO